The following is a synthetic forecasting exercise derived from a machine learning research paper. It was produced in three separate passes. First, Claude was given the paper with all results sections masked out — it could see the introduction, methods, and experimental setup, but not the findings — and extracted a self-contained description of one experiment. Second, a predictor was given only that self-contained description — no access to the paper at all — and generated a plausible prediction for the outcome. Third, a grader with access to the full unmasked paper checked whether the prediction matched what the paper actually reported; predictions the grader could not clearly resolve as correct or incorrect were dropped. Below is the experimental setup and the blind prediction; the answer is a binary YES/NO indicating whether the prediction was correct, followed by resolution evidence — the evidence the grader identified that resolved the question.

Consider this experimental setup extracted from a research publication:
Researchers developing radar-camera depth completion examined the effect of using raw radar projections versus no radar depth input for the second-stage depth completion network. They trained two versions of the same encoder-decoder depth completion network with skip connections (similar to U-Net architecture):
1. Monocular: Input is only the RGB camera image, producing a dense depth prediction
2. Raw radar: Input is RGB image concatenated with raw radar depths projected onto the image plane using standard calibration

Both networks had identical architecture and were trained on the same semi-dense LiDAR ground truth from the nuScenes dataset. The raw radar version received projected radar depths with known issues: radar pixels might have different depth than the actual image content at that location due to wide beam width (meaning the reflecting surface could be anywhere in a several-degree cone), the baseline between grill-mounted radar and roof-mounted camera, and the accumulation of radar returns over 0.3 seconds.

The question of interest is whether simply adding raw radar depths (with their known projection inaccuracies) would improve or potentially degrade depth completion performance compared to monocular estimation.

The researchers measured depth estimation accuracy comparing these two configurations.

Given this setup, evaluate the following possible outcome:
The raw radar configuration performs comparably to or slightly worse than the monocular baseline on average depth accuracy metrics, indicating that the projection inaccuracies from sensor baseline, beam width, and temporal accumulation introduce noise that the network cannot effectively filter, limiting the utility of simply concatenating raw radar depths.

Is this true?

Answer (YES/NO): NO